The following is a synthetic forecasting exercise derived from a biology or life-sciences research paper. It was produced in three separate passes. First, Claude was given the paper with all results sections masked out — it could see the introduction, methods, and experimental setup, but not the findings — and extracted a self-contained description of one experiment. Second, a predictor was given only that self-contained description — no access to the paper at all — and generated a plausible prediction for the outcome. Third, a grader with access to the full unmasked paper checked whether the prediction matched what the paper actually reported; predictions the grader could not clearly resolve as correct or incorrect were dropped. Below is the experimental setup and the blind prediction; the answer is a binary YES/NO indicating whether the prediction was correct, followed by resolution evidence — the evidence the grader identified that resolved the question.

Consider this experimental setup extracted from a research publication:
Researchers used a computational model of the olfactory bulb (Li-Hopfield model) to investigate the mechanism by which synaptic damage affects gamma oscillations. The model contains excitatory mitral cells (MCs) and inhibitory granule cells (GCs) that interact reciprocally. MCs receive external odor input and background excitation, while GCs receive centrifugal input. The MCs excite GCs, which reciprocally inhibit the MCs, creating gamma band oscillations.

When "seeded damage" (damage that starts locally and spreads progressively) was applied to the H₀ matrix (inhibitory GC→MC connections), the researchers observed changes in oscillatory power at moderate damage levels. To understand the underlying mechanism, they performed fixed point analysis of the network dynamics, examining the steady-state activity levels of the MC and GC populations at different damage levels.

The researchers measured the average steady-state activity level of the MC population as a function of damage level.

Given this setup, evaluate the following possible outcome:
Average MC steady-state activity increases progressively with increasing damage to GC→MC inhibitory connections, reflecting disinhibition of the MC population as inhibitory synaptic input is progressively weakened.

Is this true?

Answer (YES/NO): YES